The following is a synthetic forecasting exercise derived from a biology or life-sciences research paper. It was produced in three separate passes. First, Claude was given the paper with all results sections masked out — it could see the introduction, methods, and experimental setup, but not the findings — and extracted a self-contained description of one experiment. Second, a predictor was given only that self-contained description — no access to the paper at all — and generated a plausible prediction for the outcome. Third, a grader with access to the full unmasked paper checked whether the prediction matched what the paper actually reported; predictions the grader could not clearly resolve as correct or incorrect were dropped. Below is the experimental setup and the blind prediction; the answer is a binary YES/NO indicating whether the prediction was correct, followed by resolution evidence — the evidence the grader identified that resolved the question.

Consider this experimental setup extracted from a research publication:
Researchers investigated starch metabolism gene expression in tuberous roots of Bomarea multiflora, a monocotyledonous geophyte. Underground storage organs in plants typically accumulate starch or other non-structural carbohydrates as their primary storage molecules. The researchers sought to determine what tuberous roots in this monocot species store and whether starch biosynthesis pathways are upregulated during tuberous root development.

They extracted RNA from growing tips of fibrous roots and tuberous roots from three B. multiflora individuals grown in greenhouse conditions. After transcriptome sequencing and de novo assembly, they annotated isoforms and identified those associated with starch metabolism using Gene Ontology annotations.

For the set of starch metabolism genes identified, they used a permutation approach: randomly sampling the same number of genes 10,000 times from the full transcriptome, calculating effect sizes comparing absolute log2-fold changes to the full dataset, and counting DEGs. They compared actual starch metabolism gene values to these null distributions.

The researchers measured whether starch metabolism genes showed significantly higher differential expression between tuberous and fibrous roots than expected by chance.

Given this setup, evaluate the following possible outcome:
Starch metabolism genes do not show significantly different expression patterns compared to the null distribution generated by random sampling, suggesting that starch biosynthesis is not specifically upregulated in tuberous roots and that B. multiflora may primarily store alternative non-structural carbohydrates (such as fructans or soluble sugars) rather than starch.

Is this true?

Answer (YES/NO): NO